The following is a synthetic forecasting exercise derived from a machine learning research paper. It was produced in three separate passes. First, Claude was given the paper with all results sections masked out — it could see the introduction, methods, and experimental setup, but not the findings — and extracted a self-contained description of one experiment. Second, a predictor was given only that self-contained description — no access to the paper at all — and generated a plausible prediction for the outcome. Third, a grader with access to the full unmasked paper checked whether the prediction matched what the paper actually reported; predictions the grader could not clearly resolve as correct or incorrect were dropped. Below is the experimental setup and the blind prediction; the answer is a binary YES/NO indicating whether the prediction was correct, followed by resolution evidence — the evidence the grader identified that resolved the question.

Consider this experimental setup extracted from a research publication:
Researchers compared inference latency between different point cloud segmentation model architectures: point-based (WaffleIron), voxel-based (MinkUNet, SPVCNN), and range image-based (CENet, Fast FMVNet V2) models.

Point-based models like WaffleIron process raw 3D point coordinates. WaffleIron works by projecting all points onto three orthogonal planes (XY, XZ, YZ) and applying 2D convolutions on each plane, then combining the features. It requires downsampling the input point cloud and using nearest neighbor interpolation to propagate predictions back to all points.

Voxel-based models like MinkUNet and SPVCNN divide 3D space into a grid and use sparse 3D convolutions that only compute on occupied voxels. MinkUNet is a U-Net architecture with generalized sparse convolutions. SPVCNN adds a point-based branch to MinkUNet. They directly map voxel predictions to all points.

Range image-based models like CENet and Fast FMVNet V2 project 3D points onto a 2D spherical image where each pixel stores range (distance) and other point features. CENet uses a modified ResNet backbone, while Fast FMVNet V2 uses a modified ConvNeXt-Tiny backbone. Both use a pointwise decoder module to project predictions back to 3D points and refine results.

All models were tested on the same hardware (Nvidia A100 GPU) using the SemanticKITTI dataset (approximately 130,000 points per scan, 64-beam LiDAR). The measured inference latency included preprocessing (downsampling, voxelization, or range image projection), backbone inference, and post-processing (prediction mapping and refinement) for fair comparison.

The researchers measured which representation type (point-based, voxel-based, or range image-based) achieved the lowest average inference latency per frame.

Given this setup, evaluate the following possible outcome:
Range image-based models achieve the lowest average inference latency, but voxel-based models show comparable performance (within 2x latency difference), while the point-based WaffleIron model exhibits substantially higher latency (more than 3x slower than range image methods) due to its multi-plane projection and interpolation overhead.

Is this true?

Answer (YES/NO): NO